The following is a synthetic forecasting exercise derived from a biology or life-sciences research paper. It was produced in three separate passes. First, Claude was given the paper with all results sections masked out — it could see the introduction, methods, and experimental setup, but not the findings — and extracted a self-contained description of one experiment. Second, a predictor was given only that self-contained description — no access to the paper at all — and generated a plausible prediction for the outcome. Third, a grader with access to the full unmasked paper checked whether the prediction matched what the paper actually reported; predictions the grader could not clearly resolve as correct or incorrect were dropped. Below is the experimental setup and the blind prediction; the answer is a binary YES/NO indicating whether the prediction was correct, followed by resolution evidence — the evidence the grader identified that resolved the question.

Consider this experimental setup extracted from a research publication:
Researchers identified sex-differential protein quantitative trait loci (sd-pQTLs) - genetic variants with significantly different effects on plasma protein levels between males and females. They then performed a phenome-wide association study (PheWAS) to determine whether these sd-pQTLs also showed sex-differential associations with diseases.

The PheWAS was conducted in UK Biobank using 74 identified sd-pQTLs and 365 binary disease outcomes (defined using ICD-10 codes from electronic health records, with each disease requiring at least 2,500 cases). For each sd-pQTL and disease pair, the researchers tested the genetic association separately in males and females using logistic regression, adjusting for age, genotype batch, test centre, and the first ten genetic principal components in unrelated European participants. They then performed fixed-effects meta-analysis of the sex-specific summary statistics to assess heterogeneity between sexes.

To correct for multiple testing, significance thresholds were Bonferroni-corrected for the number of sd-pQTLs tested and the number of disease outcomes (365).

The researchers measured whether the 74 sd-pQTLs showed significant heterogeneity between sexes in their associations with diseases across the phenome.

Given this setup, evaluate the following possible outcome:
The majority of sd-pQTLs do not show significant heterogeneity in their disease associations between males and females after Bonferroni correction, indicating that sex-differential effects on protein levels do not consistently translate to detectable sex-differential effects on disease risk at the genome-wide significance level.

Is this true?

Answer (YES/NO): YES